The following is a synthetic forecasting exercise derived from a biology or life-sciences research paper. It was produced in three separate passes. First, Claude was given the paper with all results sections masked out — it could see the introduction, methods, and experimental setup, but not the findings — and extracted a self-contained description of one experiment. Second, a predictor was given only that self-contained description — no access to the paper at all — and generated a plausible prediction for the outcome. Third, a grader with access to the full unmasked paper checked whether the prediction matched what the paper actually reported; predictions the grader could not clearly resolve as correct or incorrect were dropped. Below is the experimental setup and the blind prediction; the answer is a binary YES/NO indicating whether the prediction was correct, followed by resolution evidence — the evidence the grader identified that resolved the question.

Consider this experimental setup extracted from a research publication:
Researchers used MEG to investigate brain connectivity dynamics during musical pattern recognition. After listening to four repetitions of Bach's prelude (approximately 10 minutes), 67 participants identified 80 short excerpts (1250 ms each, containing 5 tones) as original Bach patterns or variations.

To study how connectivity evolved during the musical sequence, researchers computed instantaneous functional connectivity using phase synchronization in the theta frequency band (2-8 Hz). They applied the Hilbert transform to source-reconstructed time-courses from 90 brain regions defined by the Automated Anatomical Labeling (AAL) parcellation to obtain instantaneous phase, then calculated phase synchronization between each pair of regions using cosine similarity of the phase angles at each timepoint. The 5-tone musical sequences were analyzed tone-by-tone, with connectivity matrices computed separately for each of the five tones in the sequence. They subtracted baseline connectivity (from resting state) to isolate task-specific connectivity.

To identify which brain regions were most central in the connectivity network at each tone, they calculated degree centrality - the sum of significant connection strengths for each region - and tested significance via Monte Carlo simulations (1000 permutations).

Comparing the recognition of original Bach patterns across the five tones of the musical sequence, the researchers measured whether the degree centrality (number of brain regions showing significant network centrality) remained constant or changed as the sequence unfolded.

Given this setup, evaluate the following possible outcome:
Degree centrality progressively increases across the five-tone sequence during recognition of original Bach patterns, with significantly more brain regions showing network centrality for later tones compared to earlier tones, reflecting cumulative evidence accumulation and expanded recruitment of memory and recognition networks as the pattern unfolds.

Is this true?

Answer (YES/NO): NO